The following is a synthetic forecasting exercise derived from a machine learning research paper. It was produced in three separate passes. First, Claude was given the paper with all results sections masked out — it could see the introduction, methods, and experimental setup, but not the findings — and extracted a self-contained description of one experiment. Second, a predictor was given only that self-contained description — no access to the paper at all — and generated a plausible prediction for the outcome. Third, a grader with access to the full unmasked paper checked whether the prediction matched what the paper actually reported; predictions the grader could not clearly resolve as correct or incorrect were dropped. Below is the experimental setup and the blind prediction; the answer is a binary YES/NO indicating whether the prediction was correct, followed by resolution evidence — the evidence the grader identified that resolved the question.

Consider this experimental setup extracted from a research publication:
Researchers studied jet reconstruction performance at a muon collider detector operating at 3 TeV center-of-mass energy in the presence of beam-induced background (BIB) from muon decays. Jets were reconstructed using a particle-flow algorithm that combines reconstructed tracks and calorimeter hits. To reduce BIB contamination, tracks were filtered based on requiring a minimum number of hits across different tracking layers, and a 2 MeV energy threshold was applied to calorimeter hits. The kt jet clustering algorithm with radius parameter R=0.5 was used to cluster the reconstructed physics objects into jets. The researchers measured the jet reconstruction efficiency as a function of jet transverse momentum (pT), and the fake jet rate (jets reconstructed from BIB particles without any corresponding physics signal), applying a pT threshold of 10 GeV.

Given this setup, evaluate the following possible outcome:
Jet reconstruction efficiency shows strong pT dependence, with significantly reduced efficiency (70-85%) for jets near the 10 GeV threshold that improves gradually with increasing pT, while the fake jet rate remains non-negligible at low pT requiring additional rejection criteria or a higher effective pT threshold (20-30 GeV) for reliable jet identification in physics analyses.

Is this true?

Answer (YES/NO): NO